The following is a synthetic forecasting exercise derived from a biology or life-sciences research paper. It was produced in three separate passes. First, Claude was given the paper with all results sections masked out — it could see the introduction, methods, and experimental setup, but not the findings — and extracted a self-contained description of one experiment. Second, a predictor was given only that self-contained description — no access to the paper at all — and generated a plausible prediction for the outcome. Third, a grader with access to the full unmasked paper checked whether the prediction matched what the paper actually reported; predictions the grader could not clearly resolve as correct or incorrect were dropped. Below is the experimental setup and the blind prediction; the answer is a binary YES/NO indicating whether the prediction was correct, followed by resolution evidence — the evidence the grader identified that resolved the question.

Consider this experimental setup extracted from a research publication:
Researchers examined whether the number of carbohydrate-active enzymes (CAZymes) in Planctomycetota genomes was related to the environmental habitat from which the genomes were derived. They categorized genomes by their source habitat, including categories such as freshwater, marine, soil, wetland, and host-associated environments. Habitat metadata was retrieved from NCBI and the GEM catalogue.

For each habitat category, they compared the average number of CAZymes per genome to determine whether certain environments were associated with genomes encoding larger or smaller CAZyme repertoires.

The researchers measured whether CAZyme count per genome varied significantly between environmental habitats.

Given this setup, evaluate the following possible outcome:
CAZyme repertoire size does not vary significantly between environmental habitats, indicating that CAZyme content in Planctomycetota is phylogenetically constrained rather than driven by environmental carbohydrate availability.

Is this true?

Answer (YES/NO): NO